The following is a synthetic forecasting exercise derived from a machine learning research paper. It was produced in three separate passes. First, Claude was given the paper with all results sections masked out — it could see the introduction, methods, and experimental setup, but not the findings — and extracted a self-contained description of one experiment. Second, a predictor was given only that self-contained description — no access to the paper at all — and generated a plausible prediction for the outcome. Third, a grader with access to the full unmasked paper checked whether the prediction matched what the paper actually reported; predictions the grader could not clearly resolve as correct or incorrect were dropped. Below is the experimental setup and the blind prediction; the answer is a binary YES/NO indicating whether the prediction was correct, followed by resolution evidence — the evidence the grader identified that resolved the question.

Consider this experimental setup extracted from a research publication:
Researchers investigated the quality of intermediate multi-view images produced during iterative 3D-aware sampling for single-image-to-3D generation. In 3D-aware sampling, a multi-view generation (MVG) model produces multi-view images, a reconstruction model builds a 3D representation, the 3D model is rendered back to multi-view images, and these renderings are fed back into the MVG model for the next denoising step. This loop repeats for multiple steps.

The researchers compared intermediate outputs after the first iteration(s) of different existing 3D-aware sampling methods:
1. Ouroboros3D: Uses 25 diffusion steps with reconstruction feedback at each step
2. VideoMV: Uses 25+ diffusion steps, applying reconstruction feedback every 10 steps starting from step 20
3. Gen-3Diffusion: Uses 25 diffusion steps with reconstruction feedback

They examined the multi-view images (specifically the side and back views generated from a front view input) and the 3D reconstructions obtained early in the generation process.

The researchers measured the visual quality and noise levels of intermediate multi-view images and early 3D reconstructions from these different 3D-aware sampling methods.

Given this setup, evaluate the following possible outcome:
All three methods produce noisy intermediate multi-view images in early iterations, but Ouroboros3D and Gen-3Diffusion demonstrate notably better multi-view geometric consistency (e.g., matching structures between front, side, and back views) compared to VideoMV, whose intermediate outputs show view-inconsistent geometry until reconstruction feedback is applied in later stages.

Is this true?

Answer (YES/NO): NO